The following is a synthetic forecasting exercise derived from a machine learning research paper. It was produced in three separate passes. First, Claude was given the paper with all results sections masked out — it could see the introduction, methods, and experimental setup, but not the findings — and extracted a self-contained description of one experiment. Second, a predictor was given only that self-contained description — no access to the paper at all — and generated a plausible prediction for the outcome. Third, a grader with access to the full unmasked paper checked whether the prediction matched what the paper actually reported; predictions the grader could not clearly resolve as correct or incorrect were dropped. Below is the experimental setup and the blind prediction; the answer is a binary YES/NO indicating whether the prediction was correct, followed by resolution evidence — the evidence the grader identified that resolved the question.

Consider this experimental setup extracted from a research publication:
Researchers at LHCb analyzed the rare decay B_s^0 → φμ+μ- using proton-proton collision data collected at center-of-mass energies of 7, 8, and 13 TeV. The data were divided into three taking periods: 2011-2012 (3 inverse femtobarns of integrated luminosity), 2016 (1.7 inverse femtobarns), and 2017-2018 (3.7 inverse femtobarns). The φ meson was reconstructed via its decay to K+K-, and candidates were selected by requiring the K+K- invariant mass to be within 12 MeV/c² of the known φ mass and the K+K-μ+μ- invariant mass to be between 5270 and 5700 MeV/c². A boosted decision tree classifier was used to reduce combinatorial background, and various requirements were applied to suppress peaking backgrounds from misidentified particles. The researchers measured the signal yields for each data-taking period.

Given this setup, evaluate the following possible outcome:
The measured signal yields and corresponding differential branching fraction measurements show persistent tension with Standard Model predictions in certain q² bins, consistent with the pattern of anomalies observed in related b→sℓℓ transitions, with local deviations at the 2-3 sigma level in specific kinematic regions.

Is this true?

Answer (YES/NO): NO